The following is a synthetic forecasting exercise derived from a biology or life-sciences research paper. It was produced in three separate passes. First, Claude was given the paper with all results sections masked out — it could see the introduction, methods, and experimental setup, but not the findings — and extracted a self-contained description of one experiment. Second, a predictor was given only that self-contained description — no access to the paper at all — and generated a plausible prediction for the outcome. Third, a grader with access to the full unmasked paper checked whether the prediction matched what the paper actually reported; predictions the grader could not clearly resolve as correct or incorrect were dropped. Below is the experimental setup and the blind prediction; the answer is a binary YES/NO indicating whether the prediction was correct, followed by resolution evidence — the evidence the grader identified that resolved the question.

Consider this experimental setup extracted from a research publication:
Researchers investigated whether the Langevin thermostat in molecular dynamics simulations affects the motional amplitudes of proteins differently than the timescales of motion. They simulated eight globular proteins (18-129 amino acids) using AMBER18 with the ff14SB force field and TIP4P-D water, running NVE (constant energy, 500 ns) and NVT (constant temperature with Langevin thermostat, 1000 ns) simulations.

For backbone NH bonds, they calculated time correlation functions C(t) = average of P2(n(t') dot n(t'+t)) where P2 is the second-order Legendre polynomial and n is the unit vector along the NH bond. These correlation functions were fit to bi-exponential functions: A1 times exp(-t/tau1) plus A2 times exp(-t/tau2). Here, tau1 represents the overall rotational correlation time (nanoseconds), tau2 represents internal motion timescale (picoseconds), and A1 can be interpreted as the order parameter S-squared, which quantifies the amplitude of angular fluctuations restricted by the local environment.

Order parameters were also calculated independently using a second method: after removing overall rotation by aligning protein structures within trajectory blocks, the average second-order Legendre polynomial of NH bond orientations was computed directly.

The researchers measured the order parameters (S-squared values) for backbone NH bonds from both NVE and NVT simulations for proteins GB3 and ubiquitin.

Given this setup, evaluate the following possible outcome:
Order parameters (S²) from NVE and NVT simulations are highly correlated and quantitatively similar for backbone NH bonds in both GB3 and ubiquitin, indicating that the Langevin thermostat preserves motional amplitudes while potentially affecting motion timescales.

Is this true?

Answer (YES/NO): YES